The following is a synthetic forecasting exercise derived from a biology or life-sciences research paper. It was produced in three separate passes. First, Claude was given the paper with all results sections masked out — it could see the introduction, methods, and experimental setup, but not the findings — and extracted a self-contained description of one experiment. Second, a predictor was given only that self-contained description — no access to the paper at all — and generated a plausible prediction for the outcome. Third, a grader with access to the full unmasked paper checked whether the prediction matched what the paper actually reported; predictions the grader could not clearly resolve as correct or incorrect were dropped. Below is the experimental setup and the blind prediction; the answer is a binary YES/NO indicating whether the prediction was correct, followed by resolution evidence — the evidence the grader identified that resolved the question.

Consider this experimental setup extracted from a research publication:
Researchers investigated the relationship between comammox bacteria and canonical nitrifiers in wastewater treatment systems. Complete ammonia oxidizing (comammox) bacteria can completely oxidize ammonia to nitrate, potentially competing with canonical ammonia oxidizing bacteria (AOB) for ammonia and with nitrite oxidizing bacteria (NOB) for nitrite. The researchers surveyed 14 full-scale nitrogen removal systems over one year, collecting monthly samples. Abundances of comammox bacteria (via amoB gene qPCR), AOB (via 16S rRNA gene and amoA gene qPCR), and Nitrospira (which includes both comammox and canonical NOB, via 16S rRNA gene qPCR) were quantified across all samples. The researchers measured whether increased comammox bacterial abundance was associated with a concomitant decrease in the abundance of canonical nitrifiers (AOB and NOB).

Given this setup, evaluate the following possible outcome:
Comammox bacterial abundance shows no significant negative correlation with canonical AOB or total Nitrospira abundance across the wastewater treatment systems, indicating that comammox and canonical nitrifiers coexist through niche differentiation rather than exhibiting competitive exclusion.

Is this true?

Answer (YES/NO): YES